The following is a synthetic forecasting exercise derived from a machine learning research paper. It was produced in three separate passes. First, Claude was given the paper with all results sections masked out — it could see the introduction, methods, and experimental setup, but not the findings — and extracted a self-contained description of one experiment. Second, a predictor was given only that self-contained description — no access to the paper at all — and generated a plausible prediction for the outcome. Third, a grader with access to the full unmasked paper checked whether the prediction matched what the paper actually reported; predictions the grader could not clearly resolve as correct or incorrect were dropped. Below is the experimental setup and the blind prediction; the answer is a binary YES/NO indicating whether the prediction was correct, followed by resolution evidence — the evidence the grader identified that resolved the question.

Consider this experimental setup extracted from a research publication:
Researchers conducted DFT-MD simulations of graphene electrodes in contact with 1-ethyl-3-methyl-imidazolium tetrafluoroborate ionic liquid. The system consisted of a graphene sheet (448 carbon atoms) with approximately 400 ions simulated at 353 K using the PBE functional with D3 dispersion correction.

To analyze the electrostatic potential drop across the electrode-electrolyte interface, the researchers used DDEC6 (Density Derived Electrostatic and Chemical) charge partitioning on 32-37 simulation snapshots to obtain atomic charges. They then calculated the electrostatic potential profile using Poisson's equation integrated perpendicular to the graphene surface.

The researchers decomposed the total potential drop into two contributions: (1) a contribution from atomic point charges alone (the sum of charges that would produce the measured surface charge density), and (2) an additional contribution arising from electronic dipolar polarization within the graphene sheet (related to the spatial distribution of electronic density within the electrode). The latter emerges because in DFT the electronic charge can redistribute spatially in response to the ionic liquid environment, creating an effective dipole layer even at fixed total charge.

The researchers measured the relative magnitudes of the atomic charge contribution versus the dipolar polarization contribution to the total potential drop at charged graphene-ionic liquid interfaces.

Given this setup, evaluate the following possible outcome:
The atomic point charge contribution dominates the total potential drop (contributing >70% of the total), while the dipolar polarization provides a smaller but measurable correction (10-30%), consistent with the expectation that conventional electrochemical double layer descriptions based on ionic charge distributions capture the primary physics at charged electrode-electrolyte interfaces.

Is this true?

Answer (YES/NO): YES